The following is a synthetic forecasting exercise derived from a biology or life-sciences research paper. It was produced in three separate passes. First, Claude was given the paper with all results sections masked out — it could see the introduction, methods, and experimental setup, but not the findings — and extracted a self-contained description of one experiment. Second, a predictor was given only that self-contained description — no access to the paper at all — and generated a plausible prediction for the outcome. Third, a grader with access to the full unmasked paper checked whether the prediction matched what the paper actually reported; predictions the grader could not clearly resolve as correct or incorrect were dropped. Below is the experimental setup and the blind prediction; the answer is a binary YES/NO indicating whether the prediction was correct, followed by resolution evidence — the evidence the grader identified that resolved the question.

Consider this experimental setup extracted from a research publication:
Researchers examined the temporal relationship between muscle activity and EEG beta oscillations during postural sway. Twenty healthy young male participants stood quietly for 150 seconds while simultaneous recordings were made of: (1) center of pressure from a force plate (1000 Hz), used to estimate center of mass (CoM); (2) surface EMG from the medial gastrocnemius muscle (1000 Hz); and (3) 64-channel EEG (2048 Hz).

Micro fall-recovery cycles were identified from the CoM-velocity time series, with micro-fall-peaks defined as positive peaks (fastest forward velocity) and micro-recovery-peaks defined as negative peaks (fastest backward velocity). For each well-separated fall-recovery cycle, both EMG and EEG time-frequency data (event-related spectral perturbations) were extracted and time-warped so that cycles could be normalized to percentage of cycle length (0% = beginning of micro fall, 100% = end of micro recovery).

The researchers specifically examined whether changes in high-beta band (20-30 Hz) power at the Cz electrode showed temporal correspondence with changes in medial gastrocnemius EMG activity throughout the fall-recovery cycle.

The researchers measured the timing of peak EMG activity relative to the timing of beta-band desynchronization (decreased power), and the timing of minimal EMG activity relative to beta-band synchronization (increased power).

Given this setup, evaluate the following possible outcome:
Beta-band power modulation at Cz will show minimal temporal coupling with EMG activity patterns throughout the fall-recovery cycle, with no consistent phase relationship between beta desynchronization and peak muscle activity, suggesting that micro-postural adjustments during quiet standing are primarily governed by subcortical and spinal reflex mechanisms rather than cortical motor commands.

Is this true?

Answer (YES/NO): NO